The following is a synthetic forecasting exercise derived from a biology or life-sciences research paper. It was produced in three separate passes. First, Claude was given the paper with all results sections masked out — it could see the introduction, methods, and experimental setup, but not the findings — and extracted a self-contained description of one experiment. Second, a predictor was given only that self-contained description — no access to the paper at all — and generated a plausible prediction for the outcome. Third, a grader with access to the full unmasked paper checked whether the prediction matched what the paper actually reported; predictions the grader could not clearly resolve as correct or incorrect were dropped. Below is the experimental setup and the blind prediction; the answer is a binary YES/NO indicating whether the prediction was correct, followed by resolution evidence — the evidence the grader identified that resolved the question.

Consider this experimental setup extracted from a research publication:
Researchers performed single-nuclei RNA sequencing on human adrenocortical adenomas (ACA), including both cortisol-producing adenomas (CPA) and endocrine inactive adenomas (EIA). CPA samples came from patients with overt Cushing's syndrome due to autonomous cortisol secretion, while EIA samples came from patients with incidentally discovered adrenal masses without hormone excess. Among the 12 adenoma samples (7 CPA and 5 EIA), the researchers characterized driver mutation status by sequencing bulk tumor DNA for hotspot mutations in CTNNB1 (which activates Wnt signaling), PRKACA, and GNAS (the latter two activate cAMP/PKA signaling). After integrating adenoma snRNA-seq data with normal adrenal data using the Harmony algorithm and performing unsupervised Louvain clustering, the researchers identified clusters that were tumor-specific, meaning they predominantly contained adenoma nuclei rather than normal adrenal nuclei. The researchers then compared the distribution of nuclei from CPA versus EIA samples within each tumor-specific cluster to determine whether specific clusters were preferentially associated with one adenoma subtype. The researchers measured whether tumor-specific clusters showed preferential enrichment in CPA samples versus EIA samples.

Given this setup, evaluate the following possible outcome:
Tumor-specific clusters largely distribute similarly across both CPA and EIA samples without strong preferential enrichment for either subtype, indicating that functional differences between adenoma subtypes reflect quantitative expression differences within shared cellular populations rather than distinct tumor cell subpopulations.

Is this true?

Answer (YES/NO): NO